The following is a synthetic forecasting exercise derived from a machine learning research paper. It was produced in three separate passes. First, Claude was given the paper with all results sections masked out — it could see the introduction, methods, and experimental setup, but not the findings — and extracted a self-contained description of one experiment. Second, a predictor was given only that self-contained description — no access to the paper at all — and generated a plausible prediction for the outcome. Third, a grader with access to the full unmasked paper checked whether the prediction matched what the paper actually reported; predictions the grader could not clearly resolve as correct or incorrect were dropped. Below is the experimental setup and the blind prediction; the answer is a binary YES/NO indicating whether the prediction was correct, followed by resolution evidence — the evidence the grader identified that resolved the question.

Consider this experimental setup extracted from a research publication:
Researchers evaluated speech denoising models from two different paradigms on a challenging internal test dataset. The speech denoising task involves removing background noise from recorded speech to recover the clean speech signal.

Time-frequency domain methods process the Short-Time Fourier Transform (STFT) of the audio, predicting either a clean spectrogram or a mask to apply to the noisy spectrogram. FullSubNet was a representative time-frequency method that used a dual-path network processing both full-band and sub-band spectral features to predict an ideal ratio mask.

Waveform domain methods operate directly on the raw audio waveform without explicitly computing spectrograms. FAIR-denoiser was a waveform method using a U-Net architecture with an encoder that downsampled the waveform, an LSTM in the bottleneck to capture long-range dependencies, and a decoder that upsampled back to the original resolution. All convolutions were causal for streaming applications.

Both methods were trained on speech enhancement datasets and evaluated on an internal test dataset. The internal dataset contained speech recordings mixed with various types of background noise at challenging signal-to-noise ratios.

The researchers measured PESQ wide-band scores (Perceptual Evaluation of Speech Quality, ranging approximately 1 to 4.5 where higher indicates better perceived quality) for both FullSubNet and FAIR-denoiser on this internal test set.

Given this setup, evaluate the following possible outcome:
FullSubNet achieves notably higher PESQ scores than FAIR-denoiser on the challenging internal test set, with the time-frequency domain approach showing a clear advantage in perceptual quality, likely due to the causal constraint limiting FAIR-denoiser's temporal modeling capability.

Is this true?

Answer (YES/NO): YES